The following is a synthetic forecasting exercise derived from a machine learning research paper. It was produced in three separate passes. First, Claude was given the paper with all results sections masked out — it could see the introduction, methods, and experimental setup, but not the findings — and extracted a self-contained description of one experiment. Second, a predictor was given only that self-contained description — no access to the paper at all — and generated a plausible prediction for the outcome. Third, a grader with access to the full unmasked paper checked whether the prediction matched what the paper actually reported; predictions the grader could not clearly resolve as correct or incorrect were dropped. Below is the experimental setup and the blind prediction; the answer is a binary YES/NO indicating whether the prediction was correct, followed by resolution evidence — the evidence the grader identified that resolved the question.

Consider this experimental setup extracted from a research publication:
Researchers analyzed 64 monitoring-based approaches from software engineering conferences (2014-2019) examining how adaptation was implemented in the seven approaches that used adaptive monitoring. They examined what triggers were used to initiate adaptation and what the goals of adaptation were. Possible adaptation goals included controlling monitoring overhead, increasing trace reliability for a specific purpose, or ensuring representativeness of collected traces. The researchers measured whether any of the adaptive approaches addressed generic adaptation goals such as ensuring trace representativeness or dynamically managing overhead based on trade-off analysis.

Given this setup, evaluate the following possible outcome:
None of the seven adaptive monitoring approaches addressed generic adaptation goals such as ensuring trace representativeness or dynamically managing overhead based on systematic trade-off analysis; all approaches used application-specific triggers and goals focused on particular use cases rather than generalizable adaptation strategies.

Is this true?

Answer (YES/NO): YES